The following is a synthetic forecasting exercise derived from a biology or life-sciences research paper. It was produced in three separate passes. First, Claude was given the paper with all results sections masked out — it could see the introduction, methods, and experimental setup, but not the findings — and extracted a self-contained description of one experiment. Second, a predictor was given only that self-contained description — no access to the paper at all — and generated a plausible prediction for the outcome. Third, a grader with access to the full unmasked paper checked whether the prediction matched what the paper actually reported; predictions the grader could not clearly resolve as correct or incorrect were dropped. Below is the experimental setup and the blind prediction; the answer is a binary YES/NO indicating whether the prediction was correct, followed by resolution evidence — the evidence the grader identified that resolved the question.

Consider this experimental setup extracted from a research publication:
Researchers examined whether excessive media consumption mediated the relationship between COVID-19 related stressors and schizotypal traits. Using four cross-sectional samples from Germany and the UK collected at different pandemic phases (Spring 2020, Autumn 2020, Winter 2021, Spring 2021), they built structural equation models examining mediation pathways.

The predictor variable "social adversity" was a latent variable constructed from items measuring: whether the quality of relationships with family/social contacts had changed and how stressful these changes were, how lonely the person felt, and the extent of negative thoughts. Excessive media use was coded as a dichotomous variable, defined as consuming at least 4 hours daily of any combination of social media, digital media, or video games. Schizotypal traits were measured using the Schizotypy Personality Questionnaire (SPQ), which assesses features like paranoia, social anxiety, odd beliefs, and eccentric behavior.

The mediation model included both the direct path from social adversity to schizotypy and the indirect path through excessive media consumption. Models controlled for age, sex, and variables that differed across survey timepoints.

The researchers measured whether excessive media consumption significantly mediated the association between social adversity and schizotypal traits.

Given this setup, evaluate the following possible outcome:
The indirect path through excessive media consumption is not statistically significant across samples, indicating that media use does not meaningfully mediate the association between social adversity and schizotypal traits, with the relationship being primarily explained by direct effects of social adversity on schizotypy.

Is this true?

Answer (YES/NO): NO